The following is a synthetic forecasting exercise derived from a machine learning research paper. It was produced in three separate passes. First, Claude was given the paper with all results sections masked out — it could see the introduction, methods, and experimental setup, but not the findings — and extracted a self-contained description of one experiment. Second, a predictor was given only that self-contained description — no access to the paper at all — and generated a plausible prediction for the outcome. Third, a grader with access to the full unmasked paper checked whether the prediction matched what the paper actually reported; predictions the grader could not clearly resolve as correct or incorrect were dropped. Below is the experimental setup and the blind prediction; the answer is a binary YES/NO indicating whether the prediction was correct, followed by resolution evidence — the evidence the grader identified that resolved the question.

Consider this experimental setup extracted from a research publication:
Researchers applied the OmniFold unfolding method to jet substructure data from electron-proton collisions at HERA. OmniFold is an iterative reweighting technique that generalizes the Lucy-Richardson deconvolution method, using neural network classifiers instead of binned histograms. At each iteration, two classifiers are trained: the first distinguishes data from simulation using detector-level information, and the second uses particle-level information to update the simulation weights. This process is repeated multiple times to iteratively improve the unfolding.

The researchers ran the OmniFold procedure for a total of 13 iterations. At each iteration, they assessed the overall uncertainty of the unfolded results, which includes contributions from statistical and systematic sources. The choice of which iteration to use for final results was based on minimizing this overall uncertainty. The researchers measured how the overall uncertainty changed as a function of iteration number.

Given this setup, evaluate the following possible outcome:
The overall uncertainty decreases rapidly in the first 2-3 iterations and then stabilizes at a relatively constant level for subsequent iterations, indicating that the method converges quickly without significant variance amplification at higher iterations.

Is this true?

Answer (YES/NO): NO